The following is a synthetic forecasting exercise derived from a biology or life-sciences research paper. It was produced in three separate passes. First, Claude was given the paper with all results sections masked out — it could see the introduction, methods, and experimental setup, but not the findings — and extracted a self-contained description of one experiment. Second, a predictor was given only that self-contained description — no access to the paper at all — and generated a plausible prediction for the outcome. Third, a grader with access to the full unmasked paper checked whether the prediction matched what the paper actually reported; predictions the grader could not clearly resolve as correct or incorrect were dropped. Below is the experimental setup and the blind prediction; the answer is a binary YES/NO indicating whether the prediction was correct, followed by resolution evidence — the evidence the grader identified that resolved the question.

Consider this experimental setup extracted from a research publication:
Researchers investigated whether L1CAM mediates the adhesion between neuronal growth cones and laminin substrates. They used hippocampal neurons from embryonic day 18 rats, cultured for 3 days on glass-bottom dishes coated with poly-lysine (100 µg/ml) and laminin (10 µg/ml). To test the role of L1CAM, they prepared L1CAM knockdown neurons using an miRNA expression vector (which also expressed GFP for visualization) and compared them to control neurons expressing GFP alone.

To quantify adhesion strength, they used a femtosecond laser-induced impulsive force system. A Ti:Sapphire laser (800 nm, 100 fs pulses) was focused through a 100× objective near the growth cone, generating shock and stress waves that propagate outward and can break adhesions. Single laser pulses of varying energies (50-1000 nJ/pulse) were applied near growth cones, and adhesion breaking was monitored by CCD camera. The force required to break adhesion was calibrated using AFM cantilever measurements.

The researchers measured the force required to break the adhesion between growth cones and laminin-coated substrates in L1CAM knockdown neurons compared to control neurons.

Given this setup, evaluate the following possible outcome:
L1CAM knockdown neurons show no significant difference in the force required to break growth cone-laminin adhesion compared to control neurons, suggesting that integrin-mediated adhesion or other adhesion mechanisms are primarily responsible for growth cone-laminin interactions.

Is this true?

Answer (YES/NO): NO